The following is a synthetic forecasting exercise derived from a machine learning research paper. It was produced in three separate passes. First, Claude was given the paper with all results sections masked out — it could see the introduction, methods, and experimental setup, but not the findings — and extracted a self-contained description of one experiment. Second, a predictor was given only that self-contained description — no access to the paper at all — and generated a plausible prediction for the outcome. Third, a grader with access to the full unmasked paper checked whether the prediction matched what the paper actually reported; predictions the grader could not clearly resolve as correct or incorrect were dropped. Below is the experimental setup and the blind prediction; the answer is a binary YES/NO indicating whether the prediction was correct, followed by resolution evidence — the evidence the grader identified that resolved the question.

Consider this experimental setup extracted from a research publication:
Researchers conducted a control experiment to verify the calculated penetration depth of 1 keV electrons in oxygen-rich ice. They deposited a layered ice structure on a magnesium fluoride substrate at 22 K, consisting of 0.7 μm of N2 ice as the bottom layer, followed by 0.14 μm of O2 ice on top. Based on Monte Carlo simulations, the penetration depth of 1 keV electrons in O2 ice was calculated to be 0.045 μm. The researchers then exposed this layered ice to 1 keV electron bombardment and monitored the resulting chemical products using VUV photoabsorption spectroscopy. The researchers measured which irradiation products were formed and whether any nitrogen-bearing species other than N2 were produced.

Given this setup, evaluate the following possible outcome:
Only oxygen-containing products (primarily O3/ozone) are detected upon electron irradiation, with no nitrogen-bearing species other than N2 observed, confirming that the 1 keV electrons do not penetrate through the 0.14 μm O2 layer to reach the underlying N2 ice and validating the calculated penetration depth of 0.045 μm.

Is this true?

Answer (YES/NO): YES